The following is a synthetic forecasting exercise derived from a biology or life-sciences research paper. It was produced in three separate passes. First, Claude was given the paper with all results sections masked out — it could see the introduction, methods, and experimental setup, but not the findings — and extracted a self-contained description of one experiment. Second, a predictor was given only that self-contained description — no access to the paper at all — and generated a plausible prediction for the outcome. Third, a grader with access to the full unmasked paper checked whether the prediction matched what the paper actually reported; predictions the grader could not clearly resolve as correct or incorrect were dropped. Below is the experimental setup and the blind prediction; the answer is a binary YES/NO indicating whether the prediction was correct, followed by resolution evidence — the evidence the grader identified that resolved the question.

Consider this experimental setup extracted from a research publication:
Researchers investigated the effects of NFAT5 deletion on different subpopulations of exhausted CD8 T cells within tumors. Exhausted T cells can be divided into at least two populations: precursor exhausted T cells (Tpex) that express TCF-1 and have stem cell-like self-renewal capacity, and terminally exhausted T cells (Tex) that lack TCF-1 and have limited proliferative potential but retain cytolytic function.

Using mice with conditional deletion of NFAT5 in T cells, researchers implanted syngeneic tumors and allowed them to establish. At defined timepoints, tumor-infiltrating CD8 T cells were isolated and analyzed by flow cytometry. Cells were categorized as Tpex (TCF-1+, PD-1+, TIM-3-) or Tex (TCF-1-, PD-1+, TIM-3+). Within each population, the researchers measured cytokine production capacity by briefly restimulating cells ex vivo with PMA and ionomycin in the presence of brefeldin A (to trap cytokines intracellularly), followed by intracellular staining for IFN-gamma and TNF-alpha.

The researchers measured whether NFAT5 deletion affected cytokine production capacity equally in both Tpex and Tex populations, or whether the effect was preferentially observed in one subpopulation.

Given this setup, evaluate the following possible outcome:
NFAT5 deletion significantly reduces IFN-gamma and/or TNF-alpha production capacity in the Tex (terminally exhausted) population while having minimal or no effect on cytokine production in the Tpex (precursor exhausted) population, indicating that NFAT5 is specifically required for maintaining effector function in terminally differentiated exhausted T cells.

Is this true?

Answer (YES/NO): NO